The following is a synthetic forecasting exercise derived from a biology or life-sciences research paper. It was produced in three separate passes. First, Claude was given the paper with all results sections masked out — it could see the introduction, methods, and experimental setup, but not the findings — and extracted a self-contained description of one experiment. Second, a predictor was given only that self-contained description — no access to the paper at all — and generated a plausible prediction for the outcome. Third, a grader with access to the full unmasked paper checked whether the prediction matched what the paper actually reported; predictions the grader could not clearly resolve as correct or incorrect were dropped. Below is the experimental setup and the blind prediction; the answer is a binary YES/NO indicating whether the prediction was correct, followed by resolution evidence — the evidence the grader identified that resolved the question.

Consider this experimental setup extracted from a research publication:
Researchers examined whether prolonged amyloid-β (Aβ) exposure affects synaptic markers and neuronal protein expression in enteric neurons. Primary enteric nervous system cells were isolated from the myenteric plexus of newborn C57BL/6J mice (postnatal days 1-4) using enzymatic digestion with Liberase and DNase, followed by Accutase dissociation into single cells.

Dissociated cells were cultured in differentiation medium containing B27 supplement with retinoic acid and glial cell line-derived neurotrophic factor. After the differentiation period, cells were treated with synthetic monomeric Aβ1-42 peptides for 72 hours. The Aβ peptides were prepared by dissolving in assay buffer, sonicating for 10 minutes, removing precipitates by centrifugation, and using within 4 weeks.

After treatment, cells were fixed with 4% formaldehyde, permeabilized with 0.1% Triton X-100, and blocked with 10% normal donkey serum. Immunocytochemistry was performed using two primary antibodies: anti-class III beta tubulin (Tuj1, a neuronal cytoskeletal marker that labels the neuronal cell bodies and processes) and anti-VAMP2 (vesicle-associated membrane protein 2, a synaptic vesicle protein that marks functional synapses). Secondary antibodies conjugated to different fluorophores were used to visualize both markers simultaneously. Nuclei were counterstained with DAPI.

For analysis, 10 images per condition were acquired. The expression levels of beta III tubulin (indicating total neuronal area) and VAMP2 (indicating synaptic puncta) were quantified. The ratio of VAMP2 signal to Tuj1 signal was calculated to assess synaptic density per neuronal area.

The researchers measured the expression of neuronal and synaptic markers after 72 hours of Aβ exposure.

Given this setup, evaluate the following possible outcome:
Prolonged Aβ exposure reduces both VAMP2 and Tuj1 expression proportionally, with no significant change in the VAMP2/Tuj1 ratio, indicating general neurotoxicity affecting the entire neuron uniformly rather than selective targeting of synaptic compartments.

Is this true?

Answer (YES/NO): NO